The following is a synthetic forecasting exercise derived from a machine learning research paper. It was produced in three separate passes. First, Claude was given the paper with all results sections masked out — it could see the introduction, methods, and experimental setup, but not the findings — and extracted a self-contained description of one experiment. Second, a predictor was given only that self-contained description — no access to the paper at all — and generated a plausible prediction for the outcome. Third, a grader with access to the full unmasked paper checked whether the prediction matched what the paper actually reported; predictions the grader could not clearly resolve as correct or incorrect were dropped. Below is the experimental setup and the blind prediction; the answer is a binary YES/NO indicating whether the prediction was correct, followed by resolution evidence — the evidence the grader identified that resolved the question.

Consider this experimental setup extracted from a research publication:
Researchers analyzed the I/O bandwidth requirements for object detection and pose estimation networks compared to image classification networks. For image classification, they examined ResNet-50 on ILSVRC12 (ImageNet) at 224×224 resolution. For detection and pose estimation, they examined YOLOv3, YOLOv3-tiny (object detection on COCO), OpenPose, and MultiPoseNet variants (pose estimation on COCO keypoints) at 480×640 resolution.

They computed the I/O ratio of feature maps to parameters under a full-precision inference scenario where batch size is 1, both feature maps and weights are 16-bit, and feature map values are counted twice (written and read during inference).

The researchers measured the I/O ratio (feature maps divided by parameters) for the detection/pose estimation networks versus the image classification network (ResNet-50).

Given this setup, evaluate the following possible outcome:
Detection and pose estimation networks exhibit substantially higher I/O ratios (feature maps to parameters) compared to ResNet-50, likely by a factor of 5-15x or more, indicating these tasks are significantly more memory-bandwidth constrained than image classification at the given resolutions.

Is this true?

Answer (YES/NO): NO